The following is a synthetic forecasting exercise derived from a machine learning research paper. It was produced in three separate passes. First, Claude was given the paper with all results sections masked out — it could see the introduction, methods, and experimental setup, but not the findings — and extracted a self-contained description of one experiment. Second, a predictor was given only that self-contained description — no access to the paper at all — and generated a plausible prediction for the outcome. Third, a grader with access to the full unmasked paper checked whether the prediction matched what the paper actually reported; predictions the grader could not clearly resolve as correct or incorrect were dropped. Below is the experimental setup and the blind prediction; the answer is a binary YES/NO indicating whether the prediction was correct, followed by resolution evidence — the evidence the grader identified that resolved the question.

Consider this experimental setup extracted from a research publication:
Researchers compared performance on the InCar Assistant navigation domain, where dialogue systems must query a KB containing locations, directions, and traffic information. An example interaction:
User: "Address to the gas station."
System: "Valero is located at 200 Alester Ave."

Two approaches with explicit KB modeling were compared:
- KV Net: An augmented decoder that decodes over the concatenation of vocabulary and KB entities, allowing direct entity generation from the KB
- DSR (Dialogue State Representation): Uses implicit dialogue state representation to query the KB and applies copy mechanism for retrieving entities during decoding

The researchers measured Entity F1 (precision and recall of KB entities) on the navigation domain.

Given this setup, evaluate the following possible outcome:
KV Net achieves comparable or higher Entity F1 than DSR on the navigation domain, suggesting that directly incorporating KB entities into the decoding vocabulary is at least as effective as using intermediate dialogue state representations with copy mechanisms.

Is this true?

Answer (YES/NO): NO